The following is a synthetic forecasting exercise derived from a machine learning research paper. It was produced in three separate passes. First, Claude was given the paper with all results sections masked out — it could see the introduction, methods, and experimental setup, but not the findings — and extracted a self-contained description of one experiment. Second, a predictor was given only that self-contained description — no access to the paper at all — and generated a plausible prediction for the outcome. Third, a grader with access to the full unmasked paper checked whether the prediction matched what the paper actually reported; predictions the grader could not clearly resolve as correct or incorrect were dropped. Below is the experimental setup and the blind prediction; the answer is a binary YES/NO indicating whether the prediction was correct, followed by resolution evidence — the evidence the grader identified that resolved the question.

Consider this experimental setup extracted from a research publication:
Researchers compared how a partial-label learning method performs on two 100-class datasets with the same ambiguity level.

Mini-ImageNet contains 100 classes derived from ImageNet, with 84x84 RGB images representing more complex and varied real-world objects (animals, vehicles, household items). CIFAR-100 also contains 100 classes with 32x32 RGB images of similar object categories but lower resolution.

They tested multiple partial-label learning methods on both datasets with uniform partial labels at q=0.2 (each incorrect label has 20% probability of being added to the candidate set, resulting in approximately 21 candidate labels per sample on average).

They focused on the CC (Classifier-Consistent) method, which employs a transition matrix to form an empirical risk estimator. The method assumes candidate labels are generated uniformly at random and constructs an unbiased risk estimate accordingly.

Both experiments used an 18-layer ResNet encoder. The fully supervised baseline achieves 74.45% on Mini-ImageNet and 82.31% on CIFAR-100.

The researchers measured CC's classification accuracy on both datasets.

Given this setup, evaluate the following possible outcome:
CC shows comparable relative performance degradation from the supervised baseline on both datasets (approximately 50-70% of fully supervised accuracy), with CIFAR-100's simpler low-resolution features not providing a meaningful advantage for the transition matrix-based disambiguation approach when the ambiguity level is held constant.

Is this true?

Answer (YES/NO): NO